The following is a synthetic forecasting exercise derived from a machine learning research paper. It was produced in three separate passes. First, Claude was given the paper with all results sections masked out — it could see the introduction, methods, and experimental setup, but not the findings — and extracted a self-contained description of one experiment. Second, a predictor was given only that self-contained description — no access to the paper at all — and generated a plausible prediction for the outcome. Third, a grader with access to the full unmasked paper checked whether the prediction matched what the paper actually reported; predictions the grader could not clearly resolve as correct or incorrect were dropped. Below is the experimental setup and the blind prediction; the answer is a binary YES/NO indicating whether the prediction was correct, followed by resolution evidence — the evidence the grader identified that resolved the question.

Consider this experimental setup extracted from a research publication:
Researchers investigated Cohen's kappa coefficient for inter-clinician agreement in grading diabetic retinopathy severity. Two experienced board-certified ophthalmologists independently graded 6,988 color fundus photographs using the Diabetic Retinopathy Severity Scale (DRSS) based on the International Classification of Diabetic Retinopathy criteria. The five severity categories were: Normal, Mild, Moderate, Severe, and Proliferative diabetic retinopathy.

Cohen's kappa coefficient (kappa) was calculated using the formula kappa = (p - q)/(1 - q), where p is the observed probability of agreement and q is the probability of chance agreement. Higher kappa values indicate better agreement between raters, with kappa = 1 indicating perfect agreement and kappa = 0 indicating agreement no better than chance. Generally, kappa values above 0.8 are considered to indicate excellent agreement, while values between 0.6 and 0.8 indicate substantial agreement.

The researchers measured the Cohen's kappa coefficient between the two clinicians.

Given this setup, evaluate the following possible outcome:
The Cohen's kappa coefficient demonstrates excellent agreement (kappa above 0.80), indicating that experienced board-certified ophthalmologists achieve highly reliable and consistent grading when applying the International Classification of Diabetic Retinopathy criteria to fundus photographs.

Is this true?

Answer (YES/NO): YES